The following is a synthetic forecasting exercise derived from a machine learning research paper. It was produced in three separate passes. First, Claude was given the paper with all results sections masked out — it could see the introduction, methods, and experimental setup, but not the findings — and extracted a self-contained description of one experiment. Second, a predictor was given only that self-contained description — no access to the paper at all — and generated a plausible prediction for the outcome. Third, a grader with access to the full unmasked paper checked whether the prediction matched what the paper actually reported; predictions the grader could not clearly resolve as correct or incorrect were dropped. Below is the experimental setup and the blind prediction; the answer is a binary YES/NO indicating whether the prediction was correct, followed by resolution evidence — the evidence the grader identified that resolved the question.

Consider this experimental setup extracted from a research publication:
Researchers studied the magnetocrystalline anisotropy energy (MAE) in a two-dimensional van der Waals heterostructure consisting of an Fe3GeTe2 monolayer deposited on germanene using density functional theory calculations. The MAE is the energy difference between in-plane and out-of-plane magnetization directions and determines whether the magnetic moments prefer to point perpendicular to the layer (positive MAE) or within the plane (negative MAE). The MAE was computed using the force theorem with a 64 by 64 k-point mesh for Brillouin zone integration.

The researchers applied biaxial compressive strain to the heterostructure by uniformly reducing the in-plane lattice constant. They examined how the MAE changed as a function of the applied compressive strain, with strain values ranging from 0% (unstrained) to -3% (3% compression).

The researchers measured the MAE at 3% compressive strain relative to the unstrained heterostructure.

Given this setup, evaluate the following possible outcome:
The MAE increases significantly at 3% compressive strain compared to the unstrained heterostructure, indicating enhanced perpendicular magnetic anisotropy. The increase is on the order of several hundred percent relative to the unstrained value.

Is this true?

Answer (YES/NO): NO